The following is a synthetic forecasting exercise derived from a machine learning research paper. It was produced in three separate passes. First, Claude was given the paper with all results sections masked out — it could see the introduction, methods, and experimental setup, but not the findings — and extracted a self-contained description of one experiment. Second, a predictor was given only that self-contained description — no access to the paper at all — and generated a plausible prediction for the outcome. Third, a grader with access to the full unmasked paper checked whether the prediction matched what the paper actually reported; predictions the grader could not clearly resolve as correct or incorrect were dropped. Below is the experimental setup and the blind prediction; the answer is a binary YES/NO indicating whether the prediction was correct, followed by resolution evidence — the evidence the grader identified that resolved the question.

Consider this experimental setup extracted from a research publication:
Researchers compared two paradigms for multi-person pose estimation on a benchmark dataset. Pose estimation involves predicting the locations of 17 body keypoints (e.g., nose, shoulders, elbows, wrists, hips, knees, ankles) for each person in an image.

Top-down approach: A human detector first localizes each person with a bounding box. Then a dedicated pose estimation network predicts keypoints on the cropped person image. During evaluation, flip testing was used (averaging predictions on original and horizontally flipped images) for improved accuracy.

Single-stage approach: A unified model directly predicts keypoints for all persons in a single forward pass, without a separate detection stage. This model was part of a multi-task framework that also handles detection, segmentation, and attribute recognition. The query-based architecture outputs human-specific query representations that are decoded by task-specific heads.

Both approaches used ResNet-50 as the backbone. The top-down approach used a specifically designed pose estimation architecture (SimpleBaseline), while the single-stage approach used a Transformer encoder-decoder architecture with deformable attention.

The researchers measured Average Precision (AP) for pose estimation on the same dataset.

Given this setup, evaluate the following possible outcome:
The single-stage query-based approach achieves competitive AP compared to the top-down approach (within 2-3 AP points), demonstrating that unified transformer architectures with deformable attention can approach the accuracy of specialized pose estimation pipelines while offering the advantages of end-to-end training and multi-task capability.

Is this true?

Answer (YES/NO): YES